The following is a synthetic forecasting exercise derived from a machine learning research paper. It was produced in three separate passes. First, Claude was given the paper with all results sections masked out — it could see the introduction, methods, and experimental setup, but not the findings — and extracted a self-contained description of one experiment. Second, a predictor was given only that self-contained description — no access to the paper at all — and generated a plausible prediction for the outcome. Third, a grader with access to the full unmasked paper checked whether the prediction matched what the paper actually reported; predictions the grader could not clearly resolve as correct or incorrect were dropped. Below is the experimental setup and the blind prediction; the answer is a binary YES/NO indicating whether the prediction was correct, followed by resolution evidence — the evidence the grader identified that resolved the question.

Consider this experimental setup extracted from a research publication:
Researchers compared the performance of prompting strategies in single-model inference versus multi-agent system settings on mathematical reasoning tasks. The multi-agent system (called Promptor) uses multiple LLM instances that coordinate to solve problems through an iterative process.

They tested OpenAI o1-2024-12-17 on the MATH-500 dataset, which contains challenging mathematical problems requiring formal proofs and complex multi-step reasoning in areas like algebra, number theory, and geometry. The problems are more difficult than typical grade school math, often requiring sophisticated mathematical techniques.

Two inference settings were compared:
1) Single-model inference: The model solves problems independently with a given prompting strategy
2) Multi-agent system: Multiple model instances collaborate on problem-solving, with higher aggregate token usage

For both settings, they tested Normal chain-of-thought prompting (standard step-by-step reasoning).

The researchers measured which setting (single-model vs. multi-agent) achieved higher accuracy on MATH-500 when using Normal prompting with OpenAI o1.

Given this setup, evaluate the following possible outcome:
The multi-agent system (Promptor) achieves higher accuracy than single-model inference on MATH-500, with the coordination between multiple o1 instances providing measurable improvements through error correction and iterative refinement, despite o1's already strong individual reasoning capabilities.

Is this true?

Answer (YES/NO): NO